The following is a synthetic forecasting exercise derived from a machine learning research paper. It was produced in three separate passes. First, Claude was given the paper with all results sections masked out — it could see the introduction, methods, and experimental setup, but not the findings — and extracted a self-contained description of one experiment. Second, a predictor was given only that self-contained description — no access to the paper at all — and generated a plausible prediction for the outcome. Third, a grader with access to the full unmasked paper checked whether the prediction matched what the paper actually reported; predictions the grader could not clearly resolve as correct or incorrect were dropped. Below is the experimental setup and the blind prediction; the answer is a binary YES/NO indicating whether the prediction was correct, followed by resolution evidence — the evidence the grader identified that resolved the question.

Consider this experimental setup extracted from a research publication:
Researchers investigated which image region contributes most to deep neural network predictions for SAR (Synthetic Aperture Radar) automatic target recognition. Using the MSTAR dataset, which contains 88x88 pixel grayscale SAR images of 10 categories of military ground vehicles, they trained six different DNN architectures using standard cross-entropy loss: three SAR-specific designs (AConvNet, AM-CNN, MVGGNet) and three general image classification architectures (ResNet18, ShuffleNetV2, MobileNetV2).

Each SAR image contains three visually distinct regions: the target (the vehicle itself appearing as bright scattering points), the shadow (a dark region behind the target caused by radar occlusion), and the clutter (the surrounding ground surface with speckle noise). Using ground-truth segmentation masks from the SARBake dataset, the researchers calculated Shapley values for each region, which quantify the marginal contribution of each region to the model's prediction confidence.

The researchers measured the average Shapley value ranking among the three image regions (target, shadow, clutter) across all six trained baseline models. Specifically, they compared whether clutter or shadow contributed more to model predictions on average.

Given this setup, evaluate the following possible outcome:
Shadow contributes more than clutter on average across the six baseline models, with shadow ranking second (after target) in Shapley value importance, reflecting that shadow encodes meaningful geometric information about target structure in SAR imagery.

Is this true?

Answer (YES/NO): NO